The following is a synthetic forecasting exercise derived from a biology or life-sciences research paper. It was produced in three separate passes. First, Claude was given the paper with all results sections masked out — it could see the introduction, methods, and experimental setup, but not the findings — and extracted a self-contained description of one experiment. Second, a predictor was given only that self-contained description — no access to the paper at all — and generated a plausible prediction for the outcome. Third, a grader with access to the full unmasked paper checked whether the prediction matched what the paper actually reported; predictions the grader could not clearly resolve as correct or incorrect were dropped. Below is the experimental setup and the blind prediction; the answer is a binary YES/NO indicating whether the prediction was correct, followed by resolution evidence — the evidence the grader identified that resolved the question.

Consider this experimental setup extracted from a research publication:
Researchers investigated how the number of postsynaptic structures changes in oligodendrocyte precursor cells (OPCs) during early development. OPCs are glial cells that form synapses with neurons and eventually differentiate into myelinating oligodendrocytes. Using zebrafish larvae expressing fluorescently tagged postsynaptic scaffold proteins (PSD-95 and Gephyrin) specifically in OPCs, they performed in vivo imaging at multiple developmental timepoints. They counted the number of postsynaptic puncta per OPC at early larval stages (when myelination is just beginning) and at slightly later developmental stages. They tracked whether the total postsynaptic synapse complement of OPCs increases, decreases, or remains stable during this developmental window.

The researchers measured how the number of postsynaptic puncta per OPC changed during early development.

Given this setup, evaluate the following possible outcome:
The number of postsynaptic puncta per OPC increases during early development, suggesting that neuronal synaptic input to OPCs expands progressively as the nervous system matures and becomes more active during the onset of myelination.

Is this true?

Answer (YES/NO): YES